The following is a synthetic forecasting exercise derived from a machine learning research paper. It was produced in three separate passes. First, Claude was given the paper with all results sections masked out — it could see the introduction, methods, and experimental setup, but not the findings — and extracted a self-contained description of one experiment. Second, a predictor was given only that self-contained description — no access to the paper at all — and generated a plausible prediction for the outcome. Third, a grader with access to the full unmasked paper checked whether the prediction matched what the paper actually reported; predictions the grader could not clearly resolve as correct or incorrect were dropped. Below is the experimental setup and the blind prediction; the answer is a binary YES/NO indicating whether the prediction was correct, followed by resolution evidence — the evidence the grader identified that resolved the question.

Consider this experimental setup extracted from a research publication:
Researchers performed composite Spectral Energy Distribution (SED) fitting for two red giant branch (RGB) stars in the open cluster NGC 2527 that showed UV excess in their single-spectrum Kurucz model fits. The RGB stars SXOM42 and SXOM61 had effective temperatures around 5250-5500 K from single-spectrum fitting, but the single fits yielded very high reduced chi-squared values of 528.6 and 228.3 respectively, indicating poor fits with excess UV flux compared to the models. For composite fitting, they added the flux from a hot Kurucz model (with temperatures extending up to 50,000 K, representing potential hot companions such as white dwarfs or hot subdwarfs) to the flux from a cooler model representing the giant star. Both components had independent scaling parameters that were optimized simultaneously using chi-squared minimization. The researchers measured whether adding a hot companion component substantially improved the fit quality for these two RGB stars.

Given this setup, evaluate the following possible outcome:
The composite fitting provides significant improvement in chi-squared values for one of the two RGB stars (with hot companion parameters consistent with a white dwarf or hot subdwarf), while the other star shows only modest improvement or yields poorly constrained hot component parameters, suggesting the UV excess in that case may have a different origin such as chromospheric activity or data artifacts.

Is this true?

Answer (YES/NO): NO